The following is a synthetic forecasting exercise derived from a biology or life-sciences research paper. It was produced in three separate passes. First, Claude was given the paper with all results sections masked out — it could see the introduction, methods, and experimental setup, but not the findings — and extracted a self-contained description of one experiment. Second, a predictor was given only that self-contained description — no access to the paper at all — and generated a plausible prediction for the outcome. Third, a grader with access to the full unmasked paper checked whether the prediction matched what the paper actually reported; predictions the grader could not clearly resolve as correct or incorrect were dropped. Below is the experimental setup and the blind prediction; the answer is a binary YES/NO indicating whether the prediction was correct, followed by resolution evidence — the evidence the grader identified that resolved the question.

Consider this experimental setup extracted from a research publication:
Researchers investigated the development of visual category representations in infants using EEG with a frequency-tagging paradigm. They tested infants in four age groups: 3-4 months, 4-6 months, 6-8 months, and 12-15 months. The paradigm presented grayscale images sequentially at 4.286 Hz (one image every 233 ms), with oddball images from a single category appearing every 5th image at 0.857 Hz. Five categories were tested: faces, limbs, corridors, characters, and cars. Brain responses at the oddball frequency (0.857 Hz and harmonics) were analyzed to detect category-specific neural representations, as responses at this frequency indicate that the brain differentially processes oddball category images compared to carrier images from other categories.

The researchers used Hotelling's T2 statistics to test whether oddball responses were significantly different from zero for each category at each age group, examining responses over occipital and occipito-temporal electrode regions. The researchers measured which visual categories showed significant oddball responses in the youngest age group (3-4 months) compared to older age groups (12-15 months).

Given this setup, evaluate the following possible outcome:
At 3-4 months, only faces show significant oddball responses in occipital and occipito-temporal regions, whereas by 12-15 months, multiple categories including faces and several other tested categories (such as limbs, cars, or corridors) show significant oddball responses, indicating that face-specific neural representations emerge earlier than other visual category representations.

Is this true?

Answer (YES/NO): NO